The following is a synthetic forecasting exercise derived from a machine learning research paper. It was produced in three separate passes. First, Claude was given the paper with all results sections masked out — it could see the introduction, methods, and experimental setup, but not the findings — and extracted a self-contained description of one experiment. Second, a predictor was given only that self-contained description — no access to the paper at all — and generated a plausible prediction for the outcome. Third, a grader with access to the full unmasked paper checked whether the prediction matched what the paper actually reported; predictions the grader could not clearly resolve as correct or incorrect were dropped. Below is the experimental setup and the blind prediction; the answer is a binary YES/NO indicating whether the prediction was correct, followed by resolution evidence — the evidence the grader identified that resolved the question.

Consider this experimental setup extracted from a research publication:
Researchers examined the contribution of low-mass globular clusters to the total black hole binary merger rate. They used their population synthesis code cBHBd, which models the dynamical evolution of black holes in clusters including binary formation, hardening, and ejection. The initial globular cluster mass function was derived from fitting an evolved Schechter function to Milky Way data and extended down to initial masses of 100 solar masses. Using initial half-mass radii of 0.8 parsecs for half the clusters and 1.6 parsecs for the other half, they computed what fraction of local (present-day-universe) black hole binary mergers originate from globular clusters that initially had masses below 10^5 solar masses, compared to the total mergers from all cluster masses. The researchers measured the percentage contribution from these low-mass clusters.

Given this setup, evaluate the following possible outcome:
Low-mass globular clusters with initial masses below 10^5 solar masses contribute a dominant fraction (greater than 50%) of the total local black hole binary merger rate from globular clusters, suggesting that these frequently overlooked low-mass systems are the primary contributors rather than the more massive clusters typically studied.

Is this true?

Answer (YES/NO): NO